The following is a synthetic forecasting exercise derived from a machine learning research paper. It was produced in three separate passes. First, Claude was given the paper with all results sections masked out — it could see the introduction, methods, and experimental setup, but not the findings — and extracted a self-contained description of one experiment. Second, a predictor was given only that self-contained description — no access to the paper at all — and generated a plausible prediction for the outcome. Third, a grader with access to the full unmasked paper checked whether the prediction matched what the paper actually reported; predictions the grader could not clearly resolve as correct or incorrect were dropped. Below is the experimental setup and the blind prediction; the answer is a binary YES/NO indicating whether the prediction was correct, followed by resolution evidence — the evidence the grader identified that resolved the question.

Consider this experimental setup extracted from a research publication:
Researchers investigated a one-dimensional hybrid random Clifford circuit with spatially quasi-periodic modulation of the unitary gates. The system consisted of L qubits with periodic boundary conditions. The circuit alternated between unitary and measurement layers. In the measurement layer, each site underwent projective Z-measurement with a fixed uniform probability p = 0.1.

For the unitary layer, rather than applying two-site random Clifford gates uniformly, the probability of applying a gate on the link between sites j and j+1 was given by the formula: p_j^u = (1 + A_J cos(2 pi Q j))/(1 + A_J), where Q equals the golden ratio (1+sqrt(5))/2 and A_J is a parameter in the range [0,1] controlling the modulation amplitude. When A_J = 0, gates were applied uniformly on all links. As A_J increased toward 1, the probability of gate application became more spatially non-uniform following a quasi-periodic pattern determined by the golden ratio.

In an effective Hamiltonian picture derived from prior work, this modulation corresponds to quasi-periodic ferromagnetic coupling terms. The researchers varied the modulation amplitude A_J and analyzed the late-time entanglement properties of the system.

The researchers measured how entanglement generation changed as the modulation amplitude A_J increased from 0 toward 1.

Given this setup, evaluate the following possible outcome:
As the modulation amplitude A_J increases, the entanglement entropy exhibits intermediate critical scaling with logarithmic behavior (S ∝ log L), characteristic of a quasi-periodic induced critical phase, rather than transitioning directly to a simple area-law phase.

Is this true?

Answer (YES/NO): NO